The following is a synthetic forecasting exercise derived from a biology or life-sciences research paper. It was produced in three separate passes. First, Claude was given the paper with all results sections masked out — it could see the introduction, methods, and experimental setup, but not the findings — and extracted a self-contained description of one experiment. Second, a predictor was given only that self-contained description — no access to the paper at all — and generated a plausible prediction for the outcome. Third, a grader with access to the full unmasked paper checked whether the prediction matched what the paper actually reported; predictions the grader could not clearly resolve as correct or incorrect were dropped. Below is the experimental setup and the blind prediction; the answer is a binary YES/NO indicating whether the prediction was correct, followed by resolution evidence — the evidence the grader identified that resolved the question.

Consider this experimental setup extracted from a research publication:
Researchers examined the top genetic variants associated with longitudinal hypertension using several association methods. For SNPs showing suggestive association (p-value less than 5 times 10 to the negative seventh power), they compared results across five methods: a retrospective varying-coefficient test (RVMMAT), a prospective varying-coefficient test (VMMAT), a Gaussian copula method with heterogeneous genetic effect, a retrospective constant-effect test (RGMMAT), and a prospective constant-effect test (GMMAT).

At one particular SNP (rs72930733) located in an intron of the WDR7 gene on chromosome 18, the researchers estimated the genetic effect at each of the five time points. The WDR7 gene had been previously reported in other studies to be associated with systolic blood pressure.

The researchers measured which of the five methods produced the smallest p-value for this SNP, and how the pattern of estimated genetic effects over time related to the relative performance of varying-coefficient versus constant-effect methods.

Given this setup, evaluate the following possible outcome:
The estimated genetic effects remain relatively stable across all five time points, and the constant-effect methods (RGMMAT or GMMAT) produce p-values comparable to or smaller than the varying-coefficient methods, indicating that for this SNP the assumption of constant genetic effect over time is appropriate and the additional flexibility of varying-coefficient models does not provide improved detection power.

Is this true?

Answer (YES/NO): NO